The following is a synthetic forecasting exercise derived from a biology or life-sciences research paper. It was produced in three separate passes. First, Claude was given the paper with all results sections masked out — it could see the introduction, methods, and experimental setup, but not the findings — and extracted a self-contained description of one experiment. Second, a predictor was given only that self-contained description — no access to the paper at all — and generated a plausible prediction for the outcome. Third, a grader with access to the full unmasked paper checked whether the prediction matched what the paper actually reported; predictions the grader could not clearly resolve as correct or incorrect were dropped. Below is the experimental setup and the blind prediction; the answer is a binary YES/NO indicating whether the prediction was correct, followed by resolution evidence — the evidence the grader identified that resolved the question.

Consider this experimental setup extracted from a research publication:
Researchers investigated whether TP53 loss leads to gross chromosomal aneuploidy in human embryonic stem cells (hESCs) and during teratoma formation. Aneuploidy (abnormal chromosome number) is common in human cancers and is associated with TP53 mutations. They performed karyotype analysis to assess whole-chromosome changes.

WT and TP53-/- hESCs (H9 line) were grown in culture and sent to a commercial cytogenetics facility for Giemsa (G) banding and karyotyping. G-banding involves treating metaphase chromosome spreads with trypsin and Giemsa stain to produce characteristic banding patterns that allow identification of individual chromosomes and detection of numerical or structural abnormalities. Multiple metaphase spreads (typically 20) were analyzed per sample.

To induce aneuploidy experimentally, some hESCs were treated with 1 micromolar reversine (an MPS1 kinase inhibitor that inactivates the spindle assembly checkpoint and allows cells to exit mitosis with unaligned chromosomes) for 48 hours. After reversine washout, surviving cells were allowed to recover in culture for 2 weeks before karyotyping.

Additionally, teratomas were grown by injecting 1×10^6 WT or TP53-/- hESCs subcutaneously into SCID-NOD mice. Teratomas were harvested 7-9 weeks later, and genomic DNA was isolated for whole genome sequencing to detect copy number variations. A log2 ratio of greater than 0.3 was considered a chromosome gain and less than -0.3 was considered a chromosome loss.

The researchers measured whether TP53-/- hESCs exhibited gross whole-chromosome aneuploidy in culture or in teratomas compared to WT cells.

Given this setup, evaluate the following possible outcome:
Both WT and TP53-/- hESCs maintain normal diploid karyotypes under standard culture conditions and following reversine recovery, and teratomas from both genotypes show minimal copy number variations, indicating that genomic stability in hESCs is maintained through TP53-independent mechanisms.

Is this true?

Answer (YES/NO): NO